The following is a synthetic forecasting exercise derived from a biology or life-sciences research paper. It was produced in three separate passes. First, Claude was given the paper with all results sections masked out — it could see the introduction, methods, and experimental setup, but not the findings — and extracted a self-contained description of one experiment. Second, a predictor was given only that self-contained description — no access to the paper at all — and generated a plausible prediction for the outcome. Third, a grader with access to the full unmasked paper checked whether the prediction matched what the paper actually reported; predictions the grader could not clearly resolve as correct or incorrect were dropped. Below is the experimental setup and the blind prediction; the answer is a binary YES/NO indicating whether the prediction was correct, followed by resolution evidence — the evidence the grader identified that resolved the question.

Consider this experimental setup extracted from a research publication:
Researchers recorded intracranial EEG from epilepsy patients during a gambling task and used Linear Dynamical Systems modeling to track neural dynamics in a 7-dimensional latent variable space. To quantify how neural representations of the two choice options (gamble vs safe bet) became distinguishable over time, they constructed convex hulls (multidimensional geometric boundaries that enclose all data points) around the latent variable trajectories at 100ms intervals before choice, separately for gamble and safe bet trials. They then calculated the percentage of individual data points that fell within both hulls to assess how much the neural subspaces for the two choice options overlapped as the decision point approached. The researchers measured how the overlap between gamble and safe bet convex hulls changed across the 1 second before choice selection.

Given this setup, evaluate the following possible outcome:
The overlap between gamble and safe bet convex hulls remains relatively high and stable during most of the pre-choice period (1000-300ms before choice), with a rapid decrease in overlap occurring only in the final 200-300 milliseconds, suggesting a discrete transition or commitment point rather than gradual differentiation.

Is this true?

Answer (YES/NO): NO